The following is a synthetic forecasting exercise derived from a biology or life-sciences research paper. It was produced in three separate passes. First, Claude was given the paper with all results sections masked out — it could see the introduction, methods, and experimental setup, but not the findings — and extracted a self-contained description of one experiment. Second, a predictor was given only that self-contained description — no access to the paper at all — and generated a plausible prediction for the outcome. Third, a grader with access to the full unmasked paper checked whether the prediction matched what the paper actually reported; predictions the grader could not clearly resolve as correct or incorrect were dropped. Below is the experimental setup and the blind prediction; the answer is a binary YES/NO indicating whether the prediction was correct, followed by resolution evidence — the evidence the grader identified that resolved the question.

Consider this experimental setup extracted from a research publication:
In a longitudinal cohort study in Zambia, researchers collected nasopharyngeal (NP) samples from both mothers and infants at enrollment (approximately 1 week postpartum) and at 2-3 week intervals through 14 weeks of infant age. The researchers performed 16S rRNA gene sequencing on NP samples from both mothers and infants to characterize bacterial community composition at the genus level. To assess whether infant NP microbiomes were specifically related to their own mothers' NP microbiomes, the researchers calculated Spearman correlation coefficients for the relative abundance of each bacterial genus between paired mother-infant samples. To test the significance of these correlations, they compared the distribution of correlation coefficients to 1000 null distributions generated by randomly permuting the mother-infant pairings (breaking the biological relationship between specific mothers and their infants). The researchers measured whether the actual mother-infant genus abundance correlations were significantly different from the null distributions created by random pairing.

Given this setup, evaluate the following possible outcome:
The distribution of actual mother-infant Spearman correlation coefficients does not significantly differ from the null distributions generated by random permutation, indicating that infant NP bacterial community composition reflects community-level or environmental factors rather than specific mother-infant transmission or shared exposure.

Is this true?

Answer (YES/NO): NO